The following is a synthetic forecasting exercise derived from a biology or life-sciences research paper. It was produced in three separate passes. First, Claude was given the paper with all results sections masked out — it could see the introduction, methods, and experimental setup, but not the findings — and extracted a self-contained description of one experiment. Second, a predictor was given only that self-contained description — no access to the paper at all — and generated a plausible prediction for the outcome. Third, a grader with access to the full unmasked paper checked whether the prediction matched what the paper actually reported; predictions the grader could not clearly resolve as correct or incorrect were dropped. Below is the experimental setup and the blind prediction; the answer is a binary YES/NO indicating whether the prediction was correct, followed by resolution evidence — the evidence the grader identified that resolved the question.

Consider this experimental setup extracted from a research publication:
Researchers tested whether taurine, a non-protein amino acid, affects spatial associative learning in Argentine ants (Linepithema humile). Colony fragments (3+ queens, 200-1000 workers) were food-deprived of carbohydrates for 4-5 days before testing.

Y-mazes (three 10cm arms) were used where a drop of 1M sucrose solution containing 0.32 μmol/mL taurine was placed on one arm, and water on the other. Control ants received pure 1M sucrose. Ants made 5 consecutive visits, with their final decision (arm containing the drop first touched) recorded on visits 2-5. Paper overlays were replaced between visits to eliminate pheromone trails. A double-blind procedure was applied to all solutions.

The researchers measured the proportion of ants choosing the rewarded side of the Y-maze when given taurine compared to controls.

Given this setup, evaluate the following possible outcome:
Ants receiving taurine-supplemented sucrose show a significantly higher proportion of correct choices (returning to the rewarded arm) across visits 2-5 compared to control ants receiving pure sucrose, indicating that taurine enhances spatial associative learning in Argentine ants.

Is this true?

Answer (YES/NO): NO